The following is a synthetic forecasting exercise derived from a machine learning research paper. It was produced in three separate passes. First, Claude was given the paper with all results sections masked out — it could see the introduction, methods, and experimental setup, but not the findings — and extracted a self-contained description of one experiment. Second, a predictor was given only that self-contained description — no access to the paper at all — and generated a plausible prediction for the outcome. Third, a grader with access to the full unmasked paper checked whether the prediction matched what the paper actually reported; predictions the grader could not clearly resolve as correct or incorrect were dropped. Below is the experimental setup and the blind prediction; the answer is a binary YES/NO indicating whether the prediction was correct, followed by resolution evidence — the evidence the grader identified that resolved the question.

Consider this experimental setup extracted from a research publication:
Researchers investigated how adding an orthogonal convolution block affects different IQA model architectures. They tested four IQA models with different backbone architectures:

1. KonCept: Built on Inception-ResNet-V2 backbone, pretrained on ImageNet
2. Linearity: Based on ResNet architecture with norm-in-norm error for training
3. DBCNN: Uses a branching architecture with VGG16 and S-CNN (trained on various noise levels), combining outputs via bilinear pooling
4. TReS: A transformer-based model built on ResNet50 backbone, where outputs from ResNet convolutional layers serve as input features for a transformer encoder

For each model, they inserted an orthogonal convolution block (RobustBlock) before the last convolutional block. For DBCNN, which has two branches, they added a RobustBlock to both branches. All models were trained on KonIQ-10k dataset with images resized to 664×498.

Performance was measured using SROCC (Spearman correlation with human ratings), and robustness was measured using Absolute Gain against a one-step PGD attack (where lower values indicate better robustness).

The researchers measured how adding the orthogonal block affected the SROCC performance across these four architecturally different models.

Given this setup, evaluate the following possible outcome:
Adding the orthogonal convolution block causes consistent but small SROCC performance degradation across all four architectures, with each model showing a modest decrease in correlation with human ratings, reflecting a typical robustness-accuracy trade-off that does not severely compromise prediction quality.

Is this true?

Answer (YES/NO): NO